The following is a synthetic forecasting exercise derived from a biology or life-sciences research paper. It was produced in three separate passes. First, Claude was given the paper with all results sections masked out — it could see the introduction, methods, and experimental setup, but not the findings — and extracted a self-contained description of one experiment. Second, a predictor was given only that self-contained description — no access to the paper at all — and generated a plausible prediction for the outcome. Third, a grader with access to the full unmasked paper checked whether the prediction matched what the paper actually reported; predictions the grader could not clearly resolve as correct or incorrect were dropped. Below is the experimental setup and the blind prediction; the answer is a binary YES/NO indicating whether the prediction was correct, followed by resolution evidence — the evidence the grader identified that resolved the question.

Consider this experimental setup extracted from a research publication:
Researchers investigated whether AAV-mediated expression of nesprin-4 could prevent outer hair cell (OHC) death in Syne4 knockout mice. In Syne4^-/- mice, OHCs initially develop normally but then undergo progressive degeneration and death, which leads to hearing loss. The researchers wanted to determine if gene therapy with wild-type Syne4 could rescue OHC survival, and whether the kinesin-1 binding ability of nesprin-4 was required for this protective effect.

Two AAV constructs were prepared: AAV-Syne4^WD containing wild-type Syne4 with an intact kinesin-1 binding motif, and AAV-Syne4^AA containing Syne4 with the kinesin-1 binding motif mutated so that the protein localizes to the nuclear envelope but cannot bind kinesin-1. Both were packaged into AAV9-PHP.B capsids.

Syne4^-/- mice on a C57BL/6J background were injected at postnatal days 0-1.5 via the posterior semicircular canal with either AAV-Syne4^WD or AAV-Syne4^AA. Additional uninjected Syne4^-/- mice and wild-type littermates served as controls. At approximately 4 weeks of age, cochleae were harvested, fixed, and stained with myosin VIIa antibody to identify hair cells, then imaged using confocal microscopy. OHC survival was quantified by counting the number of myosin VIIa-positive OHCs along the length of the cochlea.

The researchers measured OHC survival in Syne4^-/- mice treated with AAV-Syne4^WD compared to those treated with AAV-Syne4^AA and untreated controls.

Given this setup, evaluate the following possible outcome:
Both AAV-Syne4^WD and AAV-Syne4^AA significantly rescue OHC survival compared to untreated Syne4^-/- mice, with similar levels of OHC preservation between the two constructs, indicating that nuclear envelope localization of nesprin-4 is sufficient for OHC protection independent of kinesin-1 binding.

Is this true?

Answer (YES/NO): NO